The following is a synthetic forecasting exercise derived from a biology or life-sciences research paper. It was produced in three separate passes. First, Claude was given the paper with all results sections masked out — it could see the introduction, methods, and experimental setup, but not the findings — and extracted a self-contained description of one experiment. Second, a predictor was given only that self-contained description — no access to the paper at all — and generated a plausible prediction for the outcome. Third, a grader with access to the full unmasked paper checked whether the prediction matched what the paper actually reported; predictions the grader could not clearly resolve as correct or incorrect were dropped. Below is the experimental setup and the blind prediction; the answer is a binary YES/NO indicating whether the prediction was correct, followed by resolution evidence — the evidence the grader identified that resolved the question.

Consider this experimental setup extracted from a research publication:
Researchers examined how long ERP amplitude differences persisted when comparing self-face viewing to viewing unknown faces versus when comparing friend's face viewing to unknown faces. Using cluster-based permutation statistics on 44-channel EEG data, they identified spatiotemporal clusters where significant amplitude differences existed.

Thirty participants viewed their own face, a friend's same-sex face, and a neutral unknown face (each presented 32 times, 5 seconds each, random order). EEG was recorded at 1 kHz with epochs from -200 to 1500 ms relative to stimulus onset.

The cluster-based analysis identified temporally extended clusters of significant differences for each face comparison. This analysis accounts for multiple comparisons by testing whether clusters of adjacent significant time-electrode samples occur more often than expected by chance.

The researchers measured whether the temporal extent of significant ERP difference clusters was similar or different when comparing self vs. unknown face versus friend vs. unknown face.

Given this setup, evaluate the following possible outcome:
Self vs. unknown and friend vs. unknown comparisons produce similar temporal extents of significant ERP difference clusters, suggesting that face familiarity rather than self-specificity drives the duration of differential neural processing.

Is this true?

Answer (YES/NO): NO